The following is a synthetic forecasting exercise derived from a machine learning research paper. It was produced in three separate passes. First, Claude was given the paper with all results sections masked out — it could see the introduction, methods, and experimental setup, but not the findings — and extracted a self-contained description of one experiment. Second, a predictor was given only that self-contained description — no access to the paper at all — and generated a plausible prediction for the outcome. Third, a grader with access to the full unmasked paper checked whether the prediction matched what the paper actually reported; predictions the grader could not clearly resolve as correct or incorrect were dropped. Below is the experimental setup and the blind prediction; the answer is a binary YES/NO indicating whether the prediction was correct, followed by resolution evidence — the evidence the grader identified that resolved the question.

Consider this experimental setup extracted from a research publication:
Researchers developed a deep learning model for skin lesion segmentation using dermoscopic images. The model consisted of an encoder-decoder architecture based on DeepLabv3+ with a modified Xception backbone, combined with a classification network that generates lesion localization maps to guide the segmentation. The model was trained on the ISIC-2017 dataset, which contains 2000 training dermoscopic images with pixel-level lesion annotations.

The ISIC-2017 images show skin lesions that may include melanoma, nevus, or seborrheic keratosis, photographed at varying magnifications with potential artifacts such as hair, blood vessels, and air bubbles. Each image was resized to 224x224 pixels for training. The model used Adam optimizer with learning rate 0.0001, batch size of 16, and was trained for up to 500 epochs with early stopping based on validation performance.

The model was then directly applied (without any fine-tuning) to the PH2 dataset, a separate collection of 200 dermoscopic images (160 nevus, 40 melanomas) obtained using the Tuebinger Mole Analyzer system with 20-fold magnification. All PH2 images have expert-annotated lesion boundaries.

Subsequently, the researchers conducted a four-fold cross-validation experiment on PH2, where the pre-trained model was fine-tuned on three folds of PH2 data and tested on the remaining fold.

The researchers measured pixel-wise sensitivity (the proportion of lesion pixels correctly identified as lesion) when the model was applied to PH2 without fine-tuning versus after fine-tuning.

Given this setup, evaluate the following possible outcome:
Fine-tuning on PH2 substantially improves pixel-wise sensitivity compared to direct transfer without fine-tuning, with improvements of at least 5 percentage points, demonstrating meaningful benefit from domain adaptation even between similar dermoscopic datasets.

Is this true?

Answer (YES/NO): NO